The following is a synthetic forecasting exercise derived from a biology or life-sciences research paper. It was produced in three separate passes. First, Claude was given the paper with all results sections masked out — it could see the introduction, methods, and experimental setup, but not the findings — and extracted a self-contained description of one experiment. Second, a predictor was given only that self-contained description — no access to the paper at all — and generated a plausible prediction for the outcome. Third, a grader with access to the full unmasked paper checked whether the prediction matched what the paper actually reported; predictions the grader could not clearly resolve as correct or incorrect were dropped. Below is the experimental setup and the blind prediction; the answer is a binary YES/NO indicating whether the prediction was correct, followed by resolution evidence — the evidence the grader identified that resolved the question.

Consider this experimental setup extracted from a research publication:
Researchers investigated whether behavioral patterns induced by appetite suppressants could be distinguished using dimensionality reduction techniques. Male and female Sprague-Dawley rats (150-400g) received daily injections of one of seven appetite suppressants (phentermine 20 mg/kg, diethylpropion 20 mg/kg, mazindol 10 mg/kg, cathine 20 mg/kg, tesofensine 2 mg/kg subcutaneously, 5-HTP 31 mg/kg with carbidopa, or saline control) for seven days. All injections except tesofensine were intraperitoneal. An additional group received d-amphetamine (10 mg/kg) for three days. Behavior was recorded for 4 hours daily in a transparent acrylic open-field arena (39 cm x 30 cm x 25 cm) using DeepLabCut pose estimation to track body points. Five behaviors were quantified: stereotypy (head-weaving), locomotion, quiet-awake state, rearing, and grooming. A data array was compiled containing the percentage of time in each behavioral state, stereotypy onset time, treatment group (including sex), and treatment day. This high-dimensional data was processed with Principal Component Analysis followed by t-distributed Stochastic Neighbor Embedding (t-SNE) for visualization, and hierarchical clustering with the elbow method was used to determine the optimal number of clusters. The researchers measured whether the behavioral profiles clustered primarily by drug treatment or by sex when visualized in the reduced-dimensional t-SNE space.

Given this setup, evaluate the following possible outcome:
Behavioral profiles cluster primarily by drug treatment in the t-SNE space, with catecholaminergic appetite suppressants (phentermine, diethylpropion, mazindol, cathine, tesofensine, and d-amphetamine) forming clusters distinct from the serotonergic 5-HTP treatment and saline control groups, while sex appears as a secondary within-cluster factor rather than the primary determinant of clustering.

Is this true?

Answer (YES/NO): NO